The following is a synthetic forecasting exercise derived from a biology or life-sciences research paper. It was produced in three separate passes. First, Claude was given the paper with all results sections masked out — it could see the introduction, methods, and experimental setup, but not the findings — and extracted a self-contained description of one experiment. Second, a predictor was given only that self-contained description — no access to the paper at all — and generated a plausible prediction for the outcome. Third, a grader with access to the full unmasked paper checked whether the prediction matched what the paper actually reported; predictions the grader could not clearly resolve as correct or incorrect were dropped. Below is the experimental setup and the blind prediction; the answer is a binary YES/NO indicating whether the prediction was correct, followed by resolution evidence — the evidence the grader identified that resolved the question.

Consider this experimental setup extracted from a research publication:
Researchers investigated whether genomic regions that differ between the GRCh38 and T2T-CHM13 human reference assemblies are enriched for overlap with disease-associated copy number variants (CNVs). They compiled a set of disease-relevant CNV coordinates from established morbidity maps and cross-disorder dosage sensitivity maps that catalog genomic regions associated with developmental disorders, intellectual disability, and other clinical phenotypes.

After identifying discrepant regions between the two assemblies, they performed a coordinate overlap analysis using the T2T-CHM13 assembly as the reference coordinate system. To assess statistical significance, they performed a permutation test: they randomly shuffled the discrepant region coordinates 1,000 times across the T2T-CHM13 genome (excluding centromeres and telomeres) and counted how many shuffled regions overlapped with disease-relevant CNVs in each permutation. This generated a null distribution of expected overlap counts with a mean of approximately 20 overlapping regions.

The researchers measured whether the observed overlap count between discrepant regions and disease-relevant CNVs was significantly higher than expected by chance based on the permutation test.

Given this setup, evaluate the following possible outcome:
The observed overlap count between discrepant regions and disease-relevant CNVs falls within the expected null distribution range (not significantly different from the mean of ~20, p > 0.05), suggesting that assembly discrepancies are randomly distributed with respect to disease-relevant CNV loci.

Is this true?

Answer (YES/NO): NO